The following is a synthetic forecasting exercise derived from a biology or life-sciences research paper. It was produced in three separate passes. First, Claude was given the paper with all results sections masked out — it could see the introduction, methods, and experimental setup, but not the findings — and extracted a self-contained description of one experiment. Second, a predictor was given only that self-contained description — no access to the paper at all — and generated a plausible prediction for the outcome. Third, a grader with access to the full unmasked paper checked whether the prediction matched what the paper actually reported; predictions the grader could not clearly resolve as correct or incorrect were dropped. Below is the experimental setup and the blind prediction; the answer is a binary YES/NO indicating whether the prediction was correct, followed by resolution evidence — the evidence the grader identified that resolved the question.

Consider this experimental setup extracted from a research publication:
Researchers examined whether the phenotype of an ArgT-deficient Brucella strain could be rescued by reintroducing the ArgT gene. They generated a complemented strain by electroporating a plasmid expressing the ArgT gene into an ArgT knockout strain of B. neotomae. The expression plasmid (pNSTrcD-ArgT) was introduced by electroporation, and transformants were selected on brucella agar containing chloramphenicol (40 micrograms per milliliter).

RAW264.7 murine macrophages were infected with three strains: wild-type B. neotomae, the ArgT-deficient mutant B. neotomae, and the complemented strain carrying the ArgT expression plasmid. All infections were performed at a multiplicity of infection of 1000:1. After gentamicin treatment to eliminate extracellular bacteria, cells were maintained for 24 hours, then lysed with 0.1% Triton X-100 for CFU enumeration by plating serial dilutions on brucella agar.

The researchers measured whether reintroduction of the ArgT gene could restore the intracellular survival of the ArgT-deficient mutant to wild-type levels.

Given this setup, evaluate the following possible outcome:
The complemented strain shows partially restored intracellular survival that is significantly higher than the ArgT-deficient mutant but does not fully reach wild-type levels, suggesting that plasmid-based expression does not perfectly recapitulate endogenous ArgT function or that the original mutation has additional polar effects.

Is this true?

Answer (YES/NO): NO